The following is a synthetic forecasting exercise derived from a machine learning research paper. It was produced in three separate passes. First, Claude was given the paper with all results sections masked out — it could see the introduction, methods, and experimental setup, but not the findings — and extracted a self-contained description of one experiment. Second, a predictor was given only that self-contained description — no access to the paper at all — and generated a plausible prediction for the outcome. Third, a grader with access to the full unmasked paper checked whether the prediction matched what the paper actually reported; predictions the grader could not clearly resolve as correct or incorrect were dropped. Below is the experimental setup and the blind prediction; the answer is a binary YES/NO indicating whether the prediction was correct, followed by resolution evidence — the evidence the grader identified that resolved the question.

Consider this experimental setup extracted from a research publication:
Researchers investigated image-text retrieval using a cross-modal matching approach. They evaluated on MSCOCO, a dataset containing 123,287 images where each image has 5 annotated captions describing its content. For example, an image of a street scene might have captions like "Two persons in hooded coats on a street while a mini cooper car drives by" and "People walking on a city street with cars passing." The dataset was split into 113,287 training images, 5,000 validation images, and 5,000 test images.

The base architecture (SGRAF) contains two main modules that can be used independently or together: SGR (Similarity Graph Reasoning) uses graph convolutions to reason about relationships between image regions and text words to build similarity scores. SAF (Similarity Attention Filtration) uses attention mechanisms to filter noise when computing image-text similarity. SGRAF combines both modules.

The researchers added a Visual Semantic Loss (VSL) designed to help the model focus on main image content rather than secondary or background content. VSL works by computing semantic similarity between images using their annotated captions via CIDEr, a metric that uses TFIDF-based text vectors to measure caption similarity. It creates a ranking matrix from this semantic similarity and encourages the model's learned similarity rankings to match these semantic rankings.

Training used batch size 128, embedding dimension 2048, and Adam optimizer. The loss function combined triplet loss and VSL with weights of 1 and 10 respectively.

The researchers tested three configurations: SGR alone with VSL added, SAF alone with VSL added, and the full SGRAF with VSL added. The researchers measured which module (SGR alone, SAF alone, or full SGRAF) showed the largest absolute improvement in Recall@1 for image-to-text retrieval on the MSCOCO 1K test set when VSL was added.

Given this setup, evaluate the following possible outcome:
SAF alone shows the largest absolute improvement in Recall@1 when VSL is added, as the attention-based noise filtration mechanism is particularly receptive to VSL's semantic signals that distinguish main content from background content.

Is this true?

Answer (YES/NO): NO